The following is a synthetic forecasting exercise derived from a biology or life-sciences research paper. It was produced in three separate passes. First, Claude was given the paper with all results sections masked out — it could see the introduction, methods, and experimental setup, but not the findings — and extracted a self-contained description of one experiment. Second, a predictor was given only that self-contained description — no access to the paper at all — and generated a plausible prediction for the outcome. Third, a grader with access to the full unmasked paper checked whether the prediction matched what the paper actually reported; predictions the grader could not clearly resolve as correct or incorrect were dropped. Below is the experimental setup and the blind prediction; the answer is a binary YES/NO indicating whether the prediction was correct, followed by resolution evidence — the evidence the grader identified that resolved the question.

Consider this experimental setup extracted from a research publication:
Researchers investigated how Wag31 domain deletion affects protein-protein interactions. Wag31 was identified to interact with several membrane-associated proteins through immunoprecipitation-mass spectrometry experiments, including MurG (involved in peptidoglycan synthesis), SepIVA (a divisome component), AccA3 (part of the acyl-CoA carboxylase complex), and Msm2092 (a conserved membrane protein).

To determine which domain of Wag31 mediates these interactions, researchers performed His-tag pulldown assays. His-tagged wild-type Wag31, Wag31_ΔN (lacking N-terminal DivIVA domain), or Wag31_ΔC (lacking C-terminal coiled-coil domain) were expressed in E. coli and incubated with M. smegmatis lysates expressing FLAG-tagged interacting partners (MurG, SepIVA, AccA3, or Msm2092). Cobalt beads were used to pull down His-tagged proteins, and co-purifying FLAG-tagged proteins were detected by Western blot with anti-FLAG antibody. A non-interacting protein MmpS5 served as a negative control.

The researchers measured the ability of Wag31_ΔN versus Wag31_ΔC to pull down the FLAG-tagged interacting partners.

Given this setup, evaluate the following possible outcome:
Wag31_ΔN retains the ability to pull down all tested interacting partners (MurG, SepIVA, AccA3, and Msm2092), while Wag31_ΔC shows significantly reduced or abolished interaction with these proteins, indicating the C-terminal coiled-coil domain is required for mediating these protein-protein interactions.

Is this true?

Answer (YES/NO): YES